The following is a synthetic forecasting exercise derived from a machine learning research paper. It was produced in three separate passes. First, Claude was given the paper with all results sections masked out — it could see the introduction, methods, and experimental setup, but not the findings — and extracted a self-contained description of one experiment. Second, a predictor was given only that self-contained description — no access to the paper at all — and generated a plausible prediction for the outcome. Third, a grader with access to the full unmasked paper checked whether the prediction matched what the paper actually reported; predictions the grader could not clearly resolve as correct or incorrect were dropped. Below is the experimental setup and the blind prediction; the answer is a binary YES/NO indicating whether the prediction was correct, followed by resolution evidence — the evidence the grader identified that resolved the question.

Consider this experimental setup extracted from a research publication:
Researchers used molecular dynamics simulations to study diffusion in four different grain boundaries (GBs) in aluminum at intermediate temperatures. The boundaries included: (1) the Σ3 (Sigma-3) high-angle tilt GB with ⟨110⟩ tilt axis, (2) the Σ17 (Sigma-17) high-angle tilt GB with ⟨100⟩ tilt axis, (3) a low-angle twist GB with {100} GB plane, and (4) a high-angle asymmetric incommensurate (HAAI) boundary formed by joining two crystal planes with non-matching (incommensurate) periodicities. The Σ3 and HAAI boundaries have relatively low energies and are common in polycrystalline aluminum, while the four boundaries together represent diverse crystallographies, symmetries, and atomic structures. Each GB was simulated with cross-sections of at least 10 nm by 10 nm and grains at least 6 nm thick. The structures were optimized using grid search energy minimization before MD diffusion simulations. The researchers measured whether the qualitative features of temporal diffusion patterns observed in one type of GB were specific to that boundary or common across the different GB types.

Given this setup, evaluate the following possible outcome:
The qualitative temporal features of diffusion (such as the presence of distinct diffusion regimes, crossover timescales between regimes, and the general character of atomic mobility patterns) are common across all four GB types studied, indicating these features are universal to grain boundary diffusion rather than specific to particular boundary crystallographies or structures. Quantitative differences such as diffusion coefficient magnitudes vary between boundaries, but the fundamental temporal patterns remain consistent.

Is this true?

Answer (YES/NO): YES